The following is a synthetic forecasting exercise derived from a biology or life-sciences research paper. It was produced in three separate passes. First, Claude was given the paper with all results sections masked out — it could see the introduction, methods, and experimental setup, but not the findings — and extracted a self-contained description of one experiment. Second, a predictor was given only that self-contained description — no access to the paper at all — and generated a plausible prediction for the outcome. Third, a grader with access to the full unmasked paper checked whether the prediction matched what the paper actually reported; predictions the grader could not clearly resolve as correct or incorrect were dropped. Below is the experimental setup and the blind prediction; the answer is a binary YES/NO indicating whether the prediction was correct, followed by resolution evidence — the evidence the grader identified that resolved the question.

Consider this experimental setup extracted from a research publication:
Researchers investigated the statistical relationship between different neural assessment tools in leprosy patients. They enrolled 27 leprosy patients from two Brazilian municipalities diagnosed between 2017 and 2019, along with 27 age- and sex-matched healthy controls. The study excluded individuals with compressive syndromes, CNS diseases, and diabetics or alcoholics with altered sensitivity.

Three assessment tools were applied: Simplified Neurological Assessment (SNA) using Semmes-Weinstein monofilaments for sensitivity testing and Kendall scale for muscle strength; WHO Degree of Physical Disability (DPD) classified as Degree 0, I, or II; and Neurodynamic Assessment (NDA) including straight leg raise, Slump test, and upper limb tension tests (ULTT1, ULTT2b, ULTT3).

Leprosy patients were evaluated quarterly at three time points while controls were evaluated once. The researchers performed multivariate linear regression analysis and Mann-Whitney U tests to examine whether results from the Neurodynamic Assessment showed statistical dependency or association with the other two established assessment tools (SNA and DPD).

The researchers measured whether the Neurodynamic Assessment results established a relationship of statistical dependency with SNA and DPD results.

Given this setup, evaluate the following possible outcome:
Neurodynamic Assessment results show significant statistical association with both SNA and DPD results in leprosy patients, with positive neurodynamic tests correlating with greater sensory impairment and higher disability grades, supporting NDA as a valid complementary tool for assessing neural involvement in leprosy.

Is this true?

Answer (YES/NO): NO